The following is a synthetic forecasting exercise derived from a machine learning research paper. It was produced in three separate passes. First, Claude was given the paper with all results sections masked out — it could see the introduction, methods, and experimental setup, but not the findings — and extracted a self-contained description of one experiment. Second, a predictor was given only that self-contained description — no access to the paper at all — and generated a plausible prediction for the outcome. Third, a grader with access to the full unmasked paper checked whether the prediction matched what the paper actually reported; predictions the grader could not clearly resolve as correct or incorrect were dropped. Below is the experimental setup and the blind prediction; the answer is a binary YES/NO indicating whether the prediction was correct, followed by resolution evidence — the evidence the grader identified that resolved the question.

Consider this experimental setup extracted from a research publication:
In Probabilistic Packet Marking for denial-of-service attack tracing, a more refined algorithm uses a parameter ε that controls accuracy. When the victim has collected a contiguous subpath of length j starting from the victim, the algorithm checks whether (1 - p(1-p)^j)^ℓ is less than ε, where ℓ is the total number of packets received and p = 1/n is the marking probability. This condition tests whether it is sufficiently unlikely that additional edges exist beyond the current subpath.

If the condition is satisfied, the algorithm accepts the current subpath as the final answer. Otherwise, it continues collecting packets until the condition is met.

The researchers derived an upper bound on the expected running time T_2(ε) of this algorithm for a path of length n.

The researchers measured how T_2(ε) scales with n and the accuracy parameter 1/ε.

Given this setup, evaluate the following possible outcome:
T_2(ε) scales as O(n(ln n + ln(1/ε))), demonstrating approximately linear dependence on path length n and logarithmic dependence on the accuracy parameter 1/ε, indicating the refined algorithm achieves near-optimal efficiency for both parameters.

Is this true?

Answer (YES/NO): NO